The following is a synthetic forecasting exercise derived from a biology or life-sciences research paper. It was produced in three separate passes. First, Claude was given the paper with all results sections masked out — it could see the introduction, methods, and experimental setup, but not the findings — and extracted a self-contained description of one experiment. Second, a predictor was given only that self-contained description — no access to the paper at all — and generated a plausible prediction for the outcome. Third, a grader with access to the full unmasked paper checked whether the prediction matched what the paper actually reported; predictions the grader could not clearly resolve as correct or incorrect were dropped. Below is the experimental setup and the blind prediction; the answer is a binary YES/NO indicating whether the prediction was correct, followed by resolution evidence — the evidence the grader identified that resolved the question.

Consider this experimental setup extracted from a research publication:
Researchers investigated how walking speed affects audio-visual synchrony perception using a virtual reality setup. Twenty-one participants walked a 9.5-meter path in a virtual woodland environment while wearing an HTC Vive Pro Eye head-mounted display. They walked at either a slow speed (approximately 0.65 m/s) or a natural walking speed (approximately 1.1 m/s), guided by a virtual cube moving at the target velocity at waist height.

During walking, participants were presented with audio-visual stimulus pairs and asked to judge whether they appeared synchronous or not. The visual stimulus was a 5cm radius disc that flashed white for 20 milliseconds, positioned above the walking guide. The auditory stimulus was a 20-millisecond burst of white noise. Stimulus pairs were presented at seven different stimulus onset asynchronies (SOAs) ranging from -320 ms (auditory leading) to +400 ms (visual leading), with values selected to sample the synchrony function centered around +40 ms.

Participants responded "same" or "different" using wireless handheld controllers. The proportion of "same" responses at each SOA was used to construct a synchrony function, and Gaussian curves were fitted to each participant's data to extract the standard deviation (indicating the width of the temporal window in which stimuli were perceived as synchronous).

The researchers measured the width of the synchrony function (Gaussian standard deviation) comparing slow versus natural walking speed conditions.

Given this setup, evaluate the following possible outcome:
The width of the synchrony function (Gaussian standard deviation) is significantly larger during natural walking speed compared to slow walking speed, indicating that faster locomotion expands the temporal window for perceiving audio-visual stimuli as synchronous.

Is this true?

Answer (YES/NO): NO